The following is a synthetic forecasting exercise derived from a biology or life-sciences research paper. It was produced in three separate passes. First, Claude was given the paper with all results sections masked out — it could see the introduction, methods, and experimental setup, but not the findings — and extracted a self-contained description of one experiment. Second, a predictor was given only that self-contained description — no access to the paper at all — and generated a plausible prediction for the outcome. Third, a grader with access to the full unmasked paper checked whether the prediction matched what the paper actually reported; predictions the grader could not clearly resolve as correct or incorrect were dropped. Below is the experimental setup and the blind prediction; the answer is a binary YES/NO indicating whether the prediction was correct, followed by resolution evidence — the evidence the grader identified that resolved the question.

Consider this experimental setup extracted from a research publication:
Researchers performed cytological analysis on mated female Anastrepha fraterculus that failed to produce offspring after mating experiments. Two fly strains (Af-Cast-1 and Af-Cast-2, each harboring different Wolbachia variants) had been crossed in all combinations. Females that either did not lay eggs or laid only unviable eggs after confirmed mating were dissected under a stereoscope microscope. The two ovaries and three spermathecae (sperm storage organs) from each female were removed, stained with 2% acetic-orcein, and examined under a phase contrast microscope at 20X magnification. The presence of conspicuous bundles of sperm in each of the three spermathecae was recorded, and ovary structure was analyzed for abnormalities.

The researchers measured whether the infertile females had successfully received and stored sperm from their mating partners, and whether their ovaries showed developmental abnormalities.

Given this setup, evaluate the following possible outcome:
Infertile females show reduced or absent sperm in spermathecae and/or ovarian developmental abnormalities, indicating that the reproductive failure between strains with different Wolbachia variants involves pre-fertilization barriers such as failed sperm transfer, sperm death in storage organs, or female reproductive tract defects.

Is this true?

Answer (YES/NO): YES